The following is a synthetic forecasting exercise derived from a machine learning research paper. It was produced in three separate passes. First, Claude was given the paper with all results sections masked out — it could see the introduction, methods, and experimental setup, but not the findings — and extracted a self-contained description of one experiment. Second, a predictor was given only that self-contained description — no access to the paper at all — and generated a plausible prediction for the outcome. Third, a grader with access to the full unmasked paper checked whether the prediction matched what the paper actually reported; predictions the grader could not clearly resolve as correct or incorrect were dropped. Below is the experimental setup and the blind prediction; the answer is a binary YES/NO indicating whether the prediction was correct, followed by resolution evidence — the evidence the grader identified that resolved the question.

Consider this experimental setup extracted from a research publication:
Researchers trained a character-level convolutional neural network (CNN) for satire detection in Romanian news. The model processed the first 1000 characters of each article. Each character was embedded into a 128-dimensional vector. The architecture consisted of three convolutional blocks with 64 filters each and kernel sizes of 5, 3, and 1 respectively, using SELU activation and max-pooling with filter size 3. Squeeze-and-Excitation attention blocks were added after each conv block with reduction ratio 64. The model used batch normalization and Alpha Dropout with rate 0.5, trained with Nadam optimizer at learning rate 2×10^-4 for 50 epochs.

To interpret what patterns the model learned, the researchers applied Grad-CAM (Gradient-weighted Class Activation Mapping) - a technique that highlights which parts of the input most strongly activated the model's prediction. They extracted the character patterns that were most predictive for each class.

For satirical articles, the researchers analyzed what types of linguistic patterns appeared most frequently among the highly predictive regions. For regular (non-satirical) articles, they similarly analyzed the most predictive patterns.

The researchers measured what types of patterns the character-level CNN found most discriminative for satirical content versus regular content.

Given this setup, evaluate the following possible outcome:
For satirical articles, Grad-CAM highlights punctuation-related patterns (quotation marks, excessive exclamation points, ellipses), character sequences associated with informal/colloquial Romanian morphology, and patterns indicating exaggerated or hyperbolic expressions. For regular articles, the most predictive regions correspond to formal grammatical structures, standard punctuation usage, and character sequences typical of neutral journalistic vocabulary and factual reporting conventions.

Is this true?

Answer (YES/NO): NO